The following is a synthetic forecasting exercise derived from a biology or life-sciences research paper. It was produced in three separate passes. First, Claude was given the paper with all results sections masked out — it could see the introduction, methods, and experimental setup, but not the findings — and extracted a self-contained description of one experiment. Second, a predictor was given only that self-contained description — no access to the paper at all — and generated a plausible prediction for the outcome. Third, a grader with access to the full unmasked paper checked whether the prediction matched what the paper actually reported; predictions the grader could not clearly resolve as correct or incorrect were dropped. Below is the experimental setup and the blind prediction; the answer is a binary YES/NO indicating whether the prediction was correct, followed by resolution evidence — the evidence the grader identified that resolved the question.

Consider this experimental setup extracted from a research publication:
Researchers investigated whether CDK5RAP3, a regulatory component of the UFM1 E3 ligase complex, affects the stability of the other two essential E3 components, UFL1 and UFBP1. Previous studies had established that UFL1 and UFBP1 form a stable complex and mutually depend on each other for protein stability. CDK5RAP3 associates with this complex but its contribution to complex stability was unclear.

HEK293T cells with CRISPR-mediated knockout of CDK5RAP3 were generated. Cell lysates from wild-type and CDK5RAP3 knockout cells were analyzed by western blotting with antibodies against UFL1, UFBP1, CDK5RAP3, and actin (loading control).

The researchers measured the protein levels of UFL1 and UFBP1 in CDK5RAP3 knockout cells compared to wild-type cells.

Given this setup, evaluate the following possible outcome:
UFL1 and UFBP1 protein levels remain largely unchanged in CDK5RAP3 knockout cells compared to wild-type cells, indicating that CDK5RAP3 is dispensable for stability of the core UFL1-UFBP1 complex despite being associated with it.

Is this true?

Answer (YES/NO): YES